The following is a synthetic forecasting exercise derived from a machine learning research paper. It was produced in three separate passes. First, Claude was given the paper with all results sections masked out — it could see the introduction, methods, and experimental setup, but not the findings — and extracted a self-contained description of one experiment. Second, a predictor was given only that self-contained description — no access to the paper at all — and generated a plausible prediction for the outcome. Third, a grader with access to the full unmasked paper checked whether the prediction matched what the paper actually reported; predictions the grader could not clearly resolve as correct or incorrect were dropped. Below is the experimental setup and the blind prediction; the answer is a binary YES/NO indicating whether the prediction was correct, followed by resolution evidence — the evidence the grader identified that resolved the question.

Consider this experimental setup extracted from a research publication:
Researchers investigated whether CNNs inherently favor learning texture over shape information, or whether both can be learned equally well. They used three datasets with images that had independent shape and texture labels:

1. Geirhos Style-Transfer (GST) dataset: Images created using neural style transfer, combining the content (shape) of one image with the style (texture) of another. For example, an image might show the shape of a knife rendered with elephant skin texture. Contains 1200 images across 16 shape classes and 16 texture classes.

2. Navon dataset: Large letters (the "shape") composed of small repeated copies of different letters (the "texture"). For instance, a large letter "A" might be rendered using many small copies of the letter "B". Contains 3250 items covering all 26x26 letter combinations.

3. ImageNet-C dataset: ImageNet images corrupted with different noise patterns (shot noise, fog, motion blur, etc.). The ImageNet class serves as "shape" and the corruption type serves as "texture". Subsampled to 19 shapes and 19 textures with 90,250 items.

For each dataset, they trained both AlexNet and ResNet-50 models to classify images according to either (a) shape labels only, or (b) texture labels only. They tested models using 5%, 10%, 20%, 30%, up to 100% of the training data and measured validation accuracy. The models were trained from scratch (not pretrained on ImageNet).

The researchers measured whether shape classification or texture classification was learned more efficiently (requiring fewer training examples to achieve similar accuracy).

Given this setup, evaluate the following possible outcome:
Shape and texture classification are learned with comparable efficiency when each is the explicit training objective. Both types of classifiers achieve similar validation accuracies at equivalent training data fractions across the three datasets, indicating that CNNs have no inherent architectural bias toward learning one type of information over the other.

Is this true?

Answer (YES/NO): NO